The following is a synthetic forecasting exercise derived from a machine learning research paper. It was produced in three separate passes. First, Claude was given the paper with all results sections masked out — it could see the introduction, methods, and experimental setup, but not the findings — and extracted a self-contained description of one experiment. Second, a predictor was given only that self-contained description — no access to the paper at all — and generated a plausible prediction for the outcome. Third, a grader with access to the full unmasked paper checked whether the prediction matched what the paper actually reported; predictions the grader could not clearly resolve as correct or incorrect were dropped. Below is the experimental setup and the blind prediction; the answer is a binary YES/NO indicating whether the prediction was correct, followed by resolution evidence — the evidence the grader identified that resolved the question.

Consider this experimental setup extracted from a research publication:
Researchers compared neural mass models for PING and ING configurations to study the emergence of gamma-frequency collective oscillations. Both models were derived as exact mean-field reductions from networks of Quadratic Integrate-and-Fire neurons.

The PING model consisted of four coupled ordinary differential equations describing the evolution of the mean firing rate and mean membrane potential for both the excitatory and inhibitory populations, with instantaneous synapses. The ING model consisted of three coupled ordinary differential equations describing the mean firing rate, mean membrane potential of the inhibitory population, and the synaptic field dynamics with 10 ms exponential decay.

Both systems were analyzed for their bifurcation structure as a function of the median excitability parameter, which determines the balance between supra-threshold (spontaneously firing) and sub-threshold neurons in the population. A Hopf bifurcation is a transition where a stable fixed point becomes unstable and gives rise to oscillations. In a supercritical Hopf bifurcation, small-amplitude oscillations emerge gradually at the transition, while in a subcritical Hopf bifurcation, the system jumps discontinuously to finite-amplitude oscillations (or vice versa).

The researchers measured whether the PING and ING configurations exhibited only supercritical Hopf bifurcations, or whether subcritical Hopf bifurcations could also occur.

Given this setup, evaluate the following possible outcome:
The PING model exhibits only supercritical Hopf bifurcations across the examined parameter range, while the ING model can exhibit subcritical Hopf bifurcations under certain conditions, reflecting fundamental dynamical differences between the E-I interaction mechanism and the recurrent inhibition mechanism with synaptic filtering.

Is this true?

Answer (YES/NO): NO